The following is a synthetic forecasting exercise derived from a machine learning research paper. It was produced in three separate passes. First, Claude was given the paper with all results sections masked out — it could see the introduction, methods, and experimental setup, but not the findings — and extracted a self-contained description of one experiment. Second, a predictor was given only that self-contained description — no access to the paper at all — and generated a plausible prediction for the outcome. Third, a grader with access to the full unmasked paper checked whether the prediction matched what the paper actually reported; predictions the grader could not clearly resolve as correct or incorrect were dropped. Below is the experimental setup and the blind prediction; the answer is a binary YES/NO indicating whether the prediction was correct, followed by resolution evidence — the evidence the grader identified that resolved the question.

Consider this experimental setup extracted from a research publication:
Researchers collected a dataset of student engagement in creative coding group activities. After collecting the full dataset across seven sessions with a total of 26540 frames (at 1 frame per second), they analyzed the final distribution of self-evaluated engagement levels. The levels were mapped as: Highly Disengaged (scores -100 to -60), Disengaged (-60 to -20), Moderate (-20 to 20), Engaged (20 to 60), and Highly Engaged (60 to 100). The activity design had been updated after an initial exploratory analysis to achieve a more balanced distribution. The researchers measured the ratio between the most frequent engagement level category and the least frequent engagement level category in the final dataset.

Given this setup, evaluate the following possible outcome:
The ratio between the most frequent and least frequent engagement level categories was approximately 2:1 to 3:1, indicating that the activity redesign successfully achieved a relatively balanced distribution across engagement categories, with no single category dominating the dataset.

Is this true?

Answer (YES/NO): YES